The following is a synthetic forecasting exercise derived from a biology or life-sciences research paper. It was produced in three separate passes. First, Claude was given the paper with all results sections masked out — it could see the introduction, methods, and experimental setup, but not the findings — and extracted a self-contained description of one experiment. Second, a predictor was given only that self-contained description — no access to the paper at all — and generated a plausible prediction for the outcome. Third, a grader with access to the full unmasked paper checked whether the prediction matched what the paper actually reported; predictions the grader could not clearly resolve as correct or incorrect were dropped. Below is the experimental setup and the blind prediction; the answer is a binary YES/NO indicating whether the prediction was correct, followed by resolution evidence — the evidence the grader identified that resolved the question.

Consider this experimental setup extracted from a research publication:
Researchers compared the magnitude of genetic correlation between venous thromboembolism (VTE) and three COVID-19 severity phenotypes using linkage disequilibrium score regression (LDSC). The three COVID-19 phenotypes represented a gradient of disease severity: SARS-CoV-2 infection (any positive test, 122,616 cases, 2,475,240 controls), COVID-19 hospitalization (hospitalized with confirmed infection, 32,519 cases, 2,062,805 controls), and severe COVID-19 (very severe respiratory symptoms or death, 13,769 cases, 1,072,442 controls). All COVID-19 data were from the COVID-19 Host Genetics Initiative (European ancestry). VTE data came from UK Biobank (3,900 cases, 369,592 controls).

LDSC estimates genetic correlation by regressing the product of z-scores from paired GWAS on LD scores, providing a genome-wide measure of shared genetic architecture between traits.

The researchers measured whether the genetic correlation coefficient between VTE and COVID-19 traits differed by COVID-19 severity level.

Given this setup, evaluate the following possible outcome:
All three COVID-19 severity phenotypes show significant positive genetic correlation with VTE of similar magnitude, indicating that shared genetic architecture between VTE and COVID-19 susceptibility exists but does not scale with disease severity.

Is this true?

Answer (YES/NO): NO